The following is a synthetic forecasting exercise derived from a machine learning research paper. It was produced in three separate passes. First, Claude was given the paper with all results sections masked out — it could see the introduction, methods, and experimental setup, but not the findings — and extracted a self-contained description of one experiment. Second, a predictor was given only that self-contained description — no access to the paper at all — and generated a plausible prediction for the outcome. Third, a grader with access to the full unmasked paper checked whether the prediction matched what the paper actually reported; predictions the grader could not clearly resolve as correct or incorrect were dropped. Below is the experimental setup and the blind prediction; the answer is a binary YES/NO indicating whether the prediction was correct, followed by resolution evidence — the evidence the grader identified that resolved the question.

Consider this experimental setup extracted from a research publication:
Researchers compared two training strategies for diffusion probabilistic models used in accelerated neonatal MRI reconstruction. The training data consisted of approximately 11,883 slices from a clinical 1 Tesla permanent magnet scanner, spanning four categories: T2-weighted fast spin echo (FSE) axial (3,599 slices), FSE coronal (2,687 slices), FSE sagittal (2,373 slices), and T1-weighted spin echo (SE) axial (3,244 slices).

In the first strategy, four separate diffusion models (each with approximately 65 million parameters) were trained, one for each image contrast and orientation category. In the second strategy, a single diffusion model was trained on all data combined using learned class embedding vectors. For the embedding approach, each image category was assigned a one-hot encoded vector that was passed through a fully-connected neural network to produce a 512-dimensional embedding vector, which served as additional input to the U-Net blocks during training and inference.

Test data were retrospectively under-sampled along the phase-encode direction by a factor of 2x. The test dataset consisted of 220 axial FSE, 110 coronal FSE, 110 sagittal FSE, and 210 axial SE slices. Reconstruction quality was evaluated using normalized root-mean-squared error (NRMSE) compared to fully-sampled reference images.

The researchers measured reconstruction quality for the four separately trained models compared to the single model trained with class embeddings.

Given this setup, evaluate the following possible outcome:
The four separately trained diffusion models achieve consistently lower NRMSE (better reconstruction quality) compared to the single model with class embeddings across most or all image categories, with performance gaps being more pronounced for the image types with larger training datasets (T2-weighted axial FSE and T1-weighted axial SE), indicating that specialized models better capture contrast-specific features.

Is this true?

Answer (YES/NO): NO